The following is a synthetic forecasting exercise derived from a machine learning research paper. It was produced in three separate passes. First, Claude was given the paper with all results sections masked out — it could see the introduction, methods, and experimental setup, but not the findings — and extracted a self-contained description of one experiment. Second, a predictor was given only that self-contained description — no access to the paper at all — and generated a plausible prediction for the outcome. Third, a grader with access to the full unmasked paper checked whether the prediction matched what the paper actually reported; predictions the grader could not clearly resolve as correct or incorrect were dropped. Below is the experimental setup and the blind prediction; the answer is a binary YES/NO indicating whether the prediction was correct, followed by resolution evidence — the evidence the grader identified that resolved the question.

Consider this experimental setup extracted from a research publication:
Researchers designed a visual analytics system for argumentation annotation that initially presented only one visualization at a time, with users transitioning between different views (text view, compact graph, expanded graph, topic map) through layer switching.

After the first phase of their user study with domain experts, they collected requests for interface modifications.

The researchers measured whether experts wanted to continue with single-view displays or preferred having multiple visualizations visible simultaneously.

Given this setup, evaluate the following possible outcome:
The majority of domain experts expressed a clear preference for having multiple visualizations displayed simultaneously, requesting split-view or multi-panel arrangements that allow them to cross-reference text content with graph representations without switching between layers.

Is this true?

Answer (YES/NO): NO